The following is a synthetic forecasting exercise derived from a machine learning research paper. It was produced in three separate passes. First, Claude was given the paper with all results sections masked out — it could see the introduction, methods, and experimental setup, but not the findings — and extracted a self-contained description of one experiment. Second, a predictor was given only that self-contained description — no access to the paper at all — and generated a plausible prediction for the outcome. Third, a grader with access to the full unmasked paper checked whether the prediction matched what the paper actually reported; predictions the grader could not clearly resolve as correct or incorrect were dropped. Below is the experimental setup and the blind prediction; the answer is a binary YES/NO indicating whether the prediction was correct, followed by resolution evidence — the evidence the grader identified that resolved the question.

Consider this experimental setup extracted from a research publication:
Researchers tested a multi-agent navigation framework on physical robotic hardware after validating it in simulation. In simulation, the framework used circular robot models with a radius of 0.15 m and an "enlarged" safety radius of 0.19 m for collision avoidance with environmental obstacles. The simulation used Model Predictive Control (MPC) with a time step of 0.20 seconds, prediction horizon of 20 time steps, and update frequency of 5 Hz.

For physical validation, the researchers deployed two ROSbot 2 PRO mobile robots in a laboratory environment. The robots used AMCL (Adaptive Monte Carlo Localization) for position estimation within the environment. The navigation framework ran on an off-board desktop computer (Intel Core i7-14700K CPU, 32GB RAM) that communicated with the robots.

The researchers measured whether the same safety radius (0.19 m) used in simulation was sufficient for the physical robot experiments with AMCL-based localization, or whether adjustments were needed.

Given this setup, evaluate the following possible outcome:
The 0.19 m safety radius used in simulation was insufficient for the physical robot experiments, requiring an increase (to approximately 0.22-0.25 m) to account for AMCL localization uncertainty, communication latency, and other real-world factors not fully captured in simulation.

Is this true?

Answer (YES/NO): NO